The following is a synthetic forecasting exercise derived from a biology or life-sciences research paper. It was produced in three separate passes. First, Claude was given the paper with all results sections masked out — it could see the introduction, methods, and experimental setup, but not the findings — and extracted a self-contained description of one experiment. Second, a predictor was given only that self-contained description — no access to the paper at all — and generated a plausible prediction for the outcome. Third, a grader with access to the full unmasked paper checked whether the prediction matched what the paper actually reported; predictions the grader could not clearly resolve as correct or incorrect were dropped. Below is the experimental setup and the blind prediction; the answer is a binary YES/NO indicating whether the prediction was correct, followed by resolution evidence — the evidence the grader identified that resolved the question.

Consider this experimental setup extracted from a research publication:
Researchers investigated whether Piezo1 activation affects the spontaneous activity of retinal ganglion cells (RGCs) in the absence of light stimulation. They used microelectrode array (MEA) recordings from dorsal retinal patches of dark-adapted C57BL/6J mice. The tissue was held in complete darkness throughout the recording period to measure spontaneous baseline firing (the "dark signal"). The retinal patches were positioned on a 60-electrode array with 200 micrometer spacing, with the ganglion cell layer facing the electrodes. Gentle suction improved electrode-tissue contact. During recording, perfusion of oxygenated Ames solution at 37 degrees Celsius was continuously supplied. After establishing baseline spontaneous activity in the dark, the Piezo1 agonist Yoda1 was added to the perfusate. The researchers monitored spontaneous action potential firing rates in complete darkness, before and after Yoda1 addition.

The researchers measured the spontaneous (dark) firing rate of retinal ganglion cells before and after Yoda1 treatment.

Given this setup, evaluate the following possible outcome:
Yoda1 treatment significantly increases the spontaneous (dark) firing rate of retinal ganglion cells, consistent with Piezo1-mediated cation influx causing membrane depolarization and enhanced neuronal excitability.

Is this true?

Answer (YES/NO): YES